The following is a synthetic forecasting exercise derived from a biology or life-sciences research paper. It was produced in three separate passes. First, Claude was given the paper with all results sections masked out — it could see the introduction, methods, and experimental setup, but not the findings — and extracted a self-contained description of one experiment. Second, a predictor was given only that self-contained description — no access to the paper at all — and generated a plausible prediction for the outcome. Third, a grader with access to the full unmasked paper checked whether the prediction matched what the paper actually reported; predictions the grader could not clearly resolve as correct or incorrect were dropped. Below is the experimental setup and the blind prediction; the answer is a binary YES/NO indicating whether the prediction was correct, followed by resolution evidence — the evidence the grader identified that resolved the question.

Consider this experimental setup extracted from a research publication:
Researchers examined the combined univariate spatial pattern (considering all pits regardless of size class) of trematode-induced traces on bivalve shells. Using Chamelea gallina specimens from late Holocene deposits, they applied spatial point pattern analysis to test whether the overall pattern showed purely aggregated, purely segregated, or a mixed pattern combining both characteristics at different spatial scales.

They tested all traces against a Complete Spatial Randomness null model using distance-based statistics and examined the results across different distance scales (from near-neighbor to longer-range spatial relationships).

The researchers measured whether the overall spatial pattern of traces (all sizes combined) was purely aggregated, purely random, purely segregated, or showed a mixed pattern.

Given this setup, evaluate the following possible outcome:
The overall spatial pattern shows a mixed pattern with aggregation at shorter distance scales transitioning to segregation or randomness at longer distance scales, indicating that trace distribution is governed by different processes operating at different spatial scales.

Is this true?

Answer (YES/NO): YES